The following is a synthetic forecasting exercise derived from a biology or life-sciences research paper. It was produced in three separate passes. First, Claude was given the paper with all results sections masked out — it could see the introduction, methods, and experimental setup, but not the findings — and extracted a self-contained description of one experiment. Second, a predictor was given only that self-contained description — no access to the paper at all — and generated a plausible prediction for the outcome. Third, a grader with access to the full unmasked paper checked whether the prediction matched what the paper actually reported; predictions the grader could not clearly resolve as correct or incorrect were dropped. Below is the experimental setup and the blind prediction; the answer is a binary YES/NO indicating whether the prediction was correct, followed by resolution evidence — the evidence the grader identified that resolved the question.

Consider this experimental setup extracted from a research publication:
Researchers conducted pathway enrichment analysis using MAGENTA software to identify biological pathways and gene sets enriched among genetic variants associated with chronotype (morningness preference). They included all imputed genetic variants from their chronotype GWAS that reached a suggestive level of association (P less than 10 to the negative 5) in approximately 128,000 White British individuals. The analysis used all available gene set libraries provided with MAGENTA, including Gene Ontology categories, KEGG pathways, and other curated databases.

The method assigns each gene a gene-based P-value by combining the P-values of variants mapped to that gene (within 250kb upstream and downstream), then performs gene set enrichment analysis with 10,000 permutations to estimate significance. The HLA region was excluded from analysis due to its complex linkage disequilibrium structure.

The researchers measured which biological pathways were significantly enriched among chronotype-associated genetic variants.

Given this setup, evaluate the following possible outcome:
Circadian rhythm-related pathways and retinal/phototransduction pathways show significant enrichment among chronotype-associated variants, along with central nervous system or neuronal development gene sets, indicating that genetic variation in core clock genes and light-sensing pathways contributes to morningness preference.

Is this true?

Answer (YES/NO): NO